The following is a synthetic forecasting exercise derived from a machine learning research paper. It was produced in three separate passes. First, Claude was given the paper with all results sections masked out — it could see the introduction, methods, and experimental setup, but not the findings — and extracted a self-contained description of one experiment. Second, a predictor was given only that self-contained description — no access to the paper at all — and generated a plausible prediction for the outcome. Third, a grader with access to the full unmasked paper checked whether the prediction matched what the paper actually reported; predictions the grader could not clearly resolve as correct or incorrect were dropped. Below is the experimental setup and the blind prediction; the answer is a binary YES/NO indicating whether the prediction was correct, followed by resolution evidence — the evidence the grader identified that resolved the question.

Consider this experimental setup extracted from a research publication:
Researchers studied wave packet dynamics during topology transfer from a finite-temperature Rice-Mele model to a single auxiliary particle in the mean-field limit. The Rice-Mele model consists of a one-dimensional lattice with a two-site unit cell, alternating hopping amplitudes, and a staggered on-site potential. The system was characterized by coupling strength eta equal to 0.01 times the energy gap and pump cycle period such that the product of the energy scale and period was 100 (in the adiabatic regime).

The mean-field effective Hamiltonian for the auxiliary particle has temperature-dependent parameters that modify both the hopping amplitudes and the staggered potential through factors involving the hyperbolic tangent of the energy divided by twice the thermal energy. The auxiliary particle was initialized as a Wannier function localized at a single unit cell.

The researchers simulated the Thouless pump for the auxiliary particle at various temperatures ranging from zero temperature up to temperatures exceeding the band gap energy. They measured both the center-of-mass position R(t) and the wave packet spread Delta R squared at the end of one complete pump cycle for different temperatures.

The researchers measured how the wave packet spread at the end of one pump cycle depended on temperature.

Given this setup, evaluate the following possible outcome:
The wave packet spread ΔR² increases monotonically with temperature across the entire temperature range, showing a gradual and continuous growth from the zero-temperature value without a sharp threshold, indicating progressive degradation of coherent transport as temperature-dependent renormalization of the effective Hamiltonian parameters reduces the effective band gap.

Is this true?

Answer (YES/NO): YES